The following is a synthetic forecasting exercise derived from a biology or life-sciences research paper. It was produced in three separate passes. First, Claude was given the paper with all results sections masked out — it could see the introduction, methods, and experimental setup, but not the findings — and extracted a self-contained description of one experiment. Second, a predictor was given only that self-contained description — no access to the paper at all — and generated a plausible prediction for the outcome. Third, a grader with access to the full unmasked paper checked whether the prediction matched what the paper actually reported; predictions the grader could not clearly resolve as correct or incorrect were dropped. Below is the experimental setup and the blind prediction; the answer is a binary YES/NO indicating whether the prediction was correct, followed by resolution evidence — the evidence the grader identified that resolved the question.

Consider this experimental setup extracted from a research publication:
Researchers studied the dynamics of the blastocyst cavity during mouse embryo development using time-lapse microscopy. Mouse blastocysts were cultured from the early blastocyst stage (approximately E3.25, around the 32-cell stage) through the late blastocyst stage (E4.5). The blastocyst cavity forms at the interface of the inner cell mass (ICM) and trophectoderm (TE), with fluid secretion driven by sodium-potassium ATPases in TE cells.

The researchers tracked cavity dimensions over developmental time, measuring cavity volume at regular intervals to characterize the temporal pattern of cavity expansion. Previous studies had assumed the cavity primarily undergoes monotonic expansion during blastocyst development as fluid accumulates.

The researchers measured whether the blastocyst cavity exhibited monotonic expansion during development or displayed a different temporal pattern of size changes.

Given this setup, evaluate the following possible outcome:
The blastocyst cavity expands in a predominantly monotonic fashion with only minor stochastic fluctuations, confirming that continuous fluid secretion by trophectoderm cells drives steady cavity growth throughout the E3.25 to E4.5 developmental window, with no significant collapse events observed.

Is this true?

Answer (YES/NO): NO